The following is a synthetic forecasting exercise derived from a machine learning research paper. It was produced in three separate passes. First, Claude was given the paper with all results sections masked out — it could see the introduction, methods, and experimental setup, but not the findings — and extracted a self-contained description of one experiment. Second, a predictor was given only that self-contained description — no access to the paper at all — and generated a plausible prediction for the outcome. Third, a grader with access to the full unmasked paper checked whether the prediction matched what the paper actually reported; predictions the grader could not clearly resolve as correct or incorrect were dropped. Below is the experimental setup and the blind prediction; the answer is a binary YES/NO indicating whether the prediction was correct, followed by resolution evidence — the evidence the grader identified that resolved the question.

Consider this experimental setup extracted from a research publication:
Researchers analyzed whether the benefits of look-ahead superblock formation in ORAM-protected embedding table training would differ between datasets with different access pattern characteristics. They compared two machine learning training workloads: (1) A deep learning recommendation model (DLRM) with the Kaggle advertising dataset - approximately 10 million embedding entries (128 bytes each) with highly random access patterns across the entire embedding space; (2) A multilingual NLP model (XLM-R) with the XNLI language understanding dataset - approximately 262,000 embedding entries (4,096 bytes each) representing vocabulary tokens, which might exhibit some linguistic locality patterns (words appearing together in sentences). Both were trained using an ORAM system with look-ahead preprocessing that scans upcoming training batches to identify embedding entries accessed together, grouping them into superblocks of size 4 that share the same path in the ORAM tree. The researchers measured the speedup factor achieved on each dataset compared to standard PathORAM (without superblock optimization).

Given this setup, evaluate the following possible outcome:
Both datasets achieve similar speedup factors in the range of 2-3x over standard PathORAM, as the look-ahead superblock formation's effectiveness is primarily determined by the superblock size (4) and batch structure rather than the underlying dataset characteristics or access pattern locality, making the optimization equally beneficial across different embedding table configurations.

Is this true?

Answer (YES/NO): NO